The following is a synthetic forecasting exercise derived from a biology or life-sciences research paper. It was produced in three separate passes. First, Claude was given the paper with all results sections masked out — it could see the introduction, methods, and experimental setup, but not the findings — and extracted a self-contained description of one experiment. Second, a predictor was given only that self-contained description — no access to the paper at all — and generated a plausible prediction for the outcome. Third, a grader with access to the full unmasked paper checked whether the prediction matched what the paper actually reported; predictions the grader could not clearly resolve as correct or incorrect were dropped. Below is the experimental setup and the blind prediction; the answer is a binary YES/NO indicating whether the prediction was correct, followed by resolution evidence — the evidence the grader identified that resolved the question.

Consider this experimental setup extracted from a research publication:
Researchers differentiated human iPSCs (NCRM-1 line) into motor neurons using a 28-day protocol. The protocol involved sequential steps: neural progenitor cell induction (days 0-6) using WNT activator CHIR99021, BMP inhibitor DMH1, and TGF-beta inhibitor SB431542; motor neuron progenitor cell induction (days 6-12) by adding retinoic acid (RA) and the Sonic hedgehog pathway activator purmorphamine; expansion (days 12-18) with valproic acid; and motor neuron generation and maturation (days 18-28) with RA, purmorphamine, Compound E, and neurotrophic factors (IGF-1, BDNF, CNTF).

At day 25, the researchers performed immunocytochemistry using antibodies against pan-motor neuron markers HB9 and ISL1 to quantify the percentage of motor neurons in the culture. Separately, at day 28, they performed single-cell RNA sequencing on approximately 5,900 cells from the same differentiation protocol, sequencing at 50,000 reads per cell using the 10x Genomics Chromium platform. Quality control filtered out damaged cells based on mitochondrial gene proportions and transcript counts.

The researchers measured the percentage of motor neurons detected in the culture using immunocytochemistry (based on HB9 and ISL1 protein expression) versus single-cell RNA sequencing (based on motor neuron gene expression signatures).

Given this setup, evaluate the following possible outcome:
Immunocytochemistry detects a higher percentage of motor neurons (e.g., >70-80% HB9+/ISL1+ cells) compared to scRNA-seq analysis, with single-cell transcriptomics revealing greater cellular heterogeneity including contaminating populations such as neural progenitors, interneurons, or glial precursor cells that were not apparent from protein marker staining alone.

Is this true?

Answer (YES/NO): NO